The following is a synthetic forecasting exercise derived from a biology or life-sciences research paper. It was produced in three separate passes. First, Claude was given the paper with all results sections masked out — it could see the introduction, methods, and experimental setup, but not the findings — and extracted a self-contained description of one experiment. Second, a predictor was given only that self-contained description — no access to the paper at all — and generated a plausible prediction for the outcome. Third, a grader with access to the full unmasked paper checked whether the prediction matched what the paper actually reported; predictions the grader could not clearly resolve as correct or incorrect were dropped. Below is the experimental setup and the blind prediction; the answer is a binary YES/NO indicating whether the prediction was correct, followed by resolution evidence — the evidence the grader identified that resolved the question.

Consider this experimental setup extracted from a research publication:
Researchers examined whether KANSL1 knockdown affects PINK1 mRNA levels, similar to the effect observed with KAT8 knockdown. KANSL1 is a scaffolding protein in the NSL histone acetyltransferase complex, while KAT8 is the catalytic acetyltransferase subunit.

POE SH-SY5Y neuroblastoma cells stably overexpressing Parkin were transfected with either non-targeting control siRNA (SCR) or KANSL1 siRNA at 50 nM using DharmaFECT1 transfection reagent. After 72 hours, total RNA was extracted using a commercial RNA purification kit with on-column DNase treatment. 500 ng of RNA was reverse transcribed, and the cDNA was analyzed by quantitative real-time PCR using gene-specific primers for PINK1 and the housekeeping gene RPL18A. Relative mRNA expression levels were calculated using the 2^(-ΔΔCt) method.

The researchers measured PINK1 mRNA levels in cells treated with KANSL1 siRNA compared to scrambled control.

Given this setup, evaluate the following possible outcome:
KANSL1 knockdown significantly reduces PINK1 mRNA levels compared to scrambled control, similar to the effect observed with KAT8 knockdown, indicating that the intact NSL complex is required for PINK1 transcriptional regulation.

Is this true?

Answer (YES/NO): NO